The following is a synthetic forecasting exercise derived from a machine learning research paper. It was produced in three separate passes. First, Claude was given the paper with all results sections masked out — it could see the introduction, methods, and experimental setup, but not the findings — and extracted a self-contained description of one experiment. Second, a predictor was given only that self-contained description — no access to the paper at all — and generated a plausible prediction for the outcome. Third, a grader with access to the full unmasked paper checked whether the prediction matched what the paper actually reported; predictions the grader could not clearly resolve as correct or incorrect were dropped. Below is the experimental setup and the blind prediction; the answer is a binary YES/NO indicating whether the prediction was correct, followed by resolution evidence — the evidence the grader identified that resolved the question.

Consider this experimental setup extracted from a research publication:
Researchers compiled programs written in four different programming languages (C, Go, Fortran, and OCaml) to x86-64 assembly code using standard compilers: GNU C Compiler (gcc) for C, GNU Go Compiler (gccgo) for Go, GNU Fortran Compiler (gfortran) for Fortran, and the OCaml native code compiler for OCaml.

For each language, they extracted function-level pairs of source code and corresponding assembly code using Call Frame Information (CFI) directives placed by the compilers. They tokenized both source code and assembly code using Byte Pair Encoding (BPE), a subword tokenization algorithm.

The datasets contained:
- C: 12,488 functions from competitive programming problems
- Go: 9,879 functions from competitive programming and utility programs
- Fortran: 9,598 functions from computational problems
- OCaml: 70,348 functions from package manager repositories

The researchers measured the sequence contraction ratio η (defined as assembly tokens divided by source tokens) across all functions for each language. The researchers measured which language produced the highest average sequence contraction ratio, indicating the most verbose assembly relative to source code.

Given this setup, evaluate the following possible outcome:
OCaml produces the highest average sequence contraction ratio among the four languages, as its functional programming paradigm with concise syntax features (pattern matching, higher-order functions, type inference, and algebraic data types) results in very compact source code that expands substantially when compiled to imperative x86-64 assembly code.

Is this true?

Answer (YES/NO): NO